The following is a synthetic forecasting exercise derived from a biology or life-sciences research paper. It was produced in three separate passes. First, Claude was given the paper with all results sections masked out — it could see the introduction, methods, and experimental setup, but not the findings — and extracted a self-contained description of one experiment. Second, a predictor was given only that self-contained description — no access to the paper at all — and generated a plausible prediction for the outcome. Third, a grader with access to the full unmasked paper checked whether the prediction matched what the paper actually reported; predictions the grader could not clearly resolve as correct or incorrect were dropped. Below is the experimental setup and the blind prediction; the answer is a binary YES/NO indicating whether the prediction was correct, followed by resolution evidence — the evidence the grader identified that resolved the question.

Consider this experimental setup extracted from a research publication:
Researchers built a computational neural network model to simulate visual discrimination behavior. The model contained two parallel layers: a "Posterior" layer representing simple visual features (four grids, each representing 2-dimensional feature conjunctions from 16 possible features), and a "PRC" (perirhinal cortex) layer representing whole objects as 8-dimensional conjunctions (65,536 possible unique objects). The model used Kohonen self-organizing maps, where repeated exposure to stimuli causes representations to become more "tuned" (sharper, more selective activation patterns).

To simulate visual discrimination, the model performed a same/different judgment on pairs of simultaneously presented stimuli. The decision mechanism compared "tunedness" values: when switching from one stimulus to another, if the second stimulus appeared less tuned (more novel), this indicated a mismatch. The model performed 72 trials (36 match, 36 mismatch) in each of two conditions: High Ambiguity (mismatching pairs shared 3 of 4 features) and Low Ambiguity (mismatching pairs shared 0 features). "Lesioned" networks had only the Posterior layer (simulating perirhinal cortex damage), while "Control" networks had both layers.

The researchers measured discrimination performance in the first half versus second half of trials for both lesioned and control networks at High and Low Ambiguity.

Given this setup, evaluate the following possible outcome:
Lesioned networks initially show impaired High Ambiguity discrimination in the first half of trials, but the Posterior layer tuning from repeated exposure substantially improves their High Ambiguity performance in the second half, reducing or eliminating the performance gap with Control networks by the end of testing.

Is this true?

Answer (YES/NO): NO